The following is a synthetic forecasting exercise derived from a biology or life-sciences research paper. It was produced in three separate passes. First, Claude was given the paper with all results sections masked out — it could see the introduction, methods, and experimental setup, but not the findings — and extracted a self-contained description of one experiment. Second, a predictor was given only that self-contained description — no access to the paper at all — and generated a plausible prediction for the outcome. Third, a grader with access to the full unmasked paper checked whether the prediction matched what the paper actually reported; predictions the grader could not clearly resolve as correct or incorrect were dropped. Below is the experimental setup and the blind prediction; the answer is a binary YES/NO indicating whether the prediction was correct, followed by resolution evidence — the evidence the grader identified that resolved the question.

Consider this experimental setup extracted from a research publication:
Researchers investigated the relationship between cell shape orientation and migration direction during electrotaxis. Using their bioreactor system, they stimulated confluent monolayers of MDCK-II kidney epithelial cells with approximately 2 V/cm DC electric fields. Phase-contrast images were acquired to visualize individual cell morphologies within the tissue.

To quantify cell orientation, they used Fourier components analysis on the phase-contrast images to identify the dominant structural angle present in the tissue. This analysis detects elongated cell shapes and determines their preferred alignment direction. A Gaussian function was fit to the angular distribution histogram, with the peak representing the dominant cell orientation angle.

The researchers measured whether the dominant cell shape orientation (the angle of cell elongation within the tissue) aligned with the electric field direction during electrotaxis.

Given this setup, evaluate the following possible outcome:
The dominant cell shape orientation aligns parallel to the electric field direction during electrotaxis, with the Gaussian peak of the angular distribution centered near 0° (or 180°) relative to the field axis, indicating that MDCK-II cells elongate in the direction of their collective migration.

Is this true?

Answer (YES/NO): NO